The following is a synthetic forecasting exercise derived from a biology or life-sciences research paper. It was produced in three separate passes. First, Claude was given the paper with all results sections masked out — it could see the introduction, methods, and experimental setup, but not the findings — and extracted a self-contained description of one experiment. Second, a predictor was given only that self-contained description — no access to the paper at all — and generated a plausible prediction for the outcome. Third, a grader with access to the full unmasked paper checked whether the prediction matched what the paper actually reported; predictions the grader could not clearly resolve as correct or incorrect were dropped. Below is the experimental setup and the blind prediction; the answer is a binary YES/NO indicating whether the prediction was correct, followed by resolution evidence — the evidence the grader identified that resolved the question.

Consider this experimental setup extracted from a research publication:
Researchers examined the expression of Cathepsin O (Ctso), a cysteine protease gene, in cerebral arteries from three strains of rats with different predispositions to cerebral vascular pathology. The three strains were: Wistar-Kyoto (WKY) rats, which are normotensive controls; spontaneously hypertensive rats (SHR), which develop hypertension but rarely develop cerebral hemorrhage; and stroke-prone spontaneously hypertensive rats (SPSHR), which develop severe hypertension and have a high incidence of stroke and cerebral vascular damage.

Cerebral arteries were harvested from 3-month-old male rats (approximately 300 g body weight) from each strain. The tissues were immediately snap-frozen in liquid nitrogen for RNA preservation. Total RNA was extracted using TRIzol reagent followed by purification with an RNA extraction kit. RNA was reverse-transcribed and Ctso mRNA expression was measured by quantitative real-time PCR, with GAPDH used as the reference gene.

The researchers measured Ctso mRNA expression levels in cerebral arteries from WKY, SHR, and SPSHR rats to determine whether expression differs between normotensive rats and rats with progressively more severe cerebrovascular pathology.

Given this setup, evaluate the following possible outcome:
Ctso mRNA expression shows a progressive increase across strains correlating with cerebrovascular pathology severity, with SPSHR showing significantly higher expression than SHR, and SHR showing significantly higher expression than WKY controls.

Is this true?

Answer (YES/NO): NO